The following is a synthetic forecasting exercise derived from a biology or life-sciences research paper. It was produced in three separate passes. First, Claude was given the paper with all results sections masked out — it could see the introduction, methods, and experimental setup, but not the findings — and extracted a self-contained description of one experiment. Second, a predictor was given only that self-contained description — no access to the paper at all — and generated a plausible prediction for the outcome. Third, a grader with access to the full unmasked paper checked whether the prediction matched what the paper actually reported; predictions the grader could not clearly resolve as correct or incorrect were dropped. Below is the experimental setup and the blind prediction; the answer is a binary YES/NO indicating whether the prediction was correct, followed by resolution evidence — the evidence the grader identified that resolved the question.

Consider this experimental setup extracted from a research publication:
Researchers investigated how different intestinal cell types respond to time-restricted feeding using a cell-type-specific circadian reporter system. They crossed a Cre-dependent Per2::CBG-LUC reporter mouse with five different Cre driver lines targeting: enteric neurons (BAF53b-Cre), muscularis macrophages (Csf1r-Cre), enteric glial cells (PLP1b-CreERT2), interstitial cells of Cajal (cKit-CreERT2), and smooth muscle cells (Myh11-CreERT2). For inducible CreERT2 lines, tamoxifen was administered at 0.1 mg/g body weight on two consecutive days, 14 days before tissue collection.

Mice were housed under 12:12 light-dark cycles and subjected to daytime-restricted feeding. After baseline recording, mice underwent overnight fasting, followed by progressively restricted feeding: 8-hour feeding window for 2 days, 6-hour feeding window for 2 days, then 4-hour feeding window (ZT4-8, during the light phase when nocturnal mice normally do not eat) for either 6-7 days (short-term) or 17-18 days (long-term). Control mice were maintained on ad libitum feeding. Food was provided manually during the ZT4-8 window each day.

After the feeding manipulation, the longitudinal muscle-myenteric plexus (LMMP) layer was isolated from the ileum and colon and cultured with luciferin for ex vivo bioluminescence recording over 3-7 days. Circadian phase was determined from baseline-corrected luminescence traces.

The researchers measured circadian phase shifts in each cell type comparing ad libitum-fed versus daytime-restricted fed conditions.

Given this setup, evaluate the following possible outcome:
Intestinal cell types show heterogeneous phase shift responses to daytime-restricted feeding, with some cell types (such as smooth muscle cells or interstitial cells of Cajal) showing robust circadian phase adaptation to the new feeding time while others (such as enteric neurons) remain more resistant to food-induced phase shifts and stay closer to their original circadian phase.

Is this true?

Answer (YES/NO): NO